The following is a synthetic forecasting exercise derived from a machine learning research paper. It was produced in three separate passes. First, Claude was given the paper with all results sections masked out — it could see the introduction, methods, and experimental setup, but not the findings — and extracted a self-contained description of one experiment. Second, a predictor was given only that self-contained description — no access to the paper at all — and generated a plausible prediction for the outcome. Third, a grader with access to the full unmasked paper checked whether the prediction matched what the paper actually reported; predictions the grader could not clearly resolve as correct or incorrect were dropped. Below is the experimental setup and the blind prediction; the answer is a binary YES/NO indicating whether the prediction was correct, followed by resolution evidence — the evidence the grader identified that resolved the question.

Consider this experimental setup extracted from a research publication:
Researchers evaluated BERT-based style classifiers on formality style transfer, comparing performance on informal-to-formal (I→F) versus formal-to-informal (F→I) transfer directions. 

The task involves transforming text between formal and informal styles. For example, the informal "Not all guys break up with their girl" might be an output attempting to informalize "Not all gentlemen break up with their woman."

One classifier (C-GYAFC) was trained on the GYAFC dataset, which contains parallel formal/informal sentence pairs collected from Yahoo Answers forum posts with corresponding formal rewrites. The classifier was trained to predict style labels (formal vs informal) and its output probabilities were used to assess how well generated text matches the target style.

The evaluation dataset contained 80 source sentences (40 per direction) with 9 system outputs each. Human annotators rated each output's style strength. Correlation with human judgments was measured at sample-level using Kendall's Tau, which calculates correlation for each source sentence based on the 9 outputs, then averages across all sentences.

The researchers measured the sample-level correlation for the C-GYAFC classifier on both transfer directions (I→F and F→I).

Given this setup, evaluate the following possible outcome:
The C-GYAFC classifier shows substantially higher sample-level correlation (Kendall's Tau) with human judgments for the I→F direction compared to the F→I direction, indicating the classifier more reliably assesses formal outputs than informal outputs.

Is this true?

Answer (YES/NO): YES